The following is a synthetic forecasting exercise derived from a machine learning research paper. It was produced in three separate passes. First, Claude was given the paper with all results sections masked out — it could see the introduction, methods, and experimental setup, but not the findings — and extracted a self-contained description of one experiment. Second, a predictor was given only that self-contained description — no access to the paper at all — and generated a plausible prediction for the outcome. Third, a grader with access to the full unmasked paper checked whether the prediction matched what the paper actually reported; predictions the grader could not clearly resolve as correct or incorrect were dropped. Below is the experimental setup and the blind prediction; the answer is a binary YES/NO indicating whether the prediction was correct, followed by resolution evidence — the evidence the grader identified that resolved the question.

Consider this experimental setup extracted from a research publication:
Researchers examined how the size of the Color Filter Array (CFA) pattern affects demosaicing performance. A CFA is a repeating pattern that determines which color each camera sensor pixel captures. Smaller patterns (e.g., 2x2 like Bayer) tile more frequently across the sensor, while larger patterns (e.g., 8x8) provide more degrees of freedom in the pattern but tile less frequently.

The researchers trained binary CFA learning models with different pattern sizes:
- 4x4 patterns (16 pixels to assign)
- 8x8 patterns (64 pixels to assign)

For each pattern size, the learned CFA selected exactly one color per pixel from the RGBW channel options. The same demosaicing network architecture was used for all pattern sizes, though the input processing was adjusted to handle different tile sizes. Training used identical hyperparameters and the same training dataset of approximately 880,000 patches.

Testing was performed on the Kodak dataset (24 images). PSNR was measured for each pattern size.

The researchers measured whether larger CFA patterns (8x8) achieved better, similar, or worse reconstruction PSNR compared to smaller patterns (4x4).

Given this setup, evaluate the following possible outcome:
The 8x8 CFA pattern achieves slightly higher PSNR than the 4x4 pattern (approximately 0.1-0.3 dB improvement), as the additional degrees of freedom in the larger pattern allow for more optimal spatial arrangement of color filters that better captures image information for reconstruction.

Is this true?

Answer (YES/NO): NO